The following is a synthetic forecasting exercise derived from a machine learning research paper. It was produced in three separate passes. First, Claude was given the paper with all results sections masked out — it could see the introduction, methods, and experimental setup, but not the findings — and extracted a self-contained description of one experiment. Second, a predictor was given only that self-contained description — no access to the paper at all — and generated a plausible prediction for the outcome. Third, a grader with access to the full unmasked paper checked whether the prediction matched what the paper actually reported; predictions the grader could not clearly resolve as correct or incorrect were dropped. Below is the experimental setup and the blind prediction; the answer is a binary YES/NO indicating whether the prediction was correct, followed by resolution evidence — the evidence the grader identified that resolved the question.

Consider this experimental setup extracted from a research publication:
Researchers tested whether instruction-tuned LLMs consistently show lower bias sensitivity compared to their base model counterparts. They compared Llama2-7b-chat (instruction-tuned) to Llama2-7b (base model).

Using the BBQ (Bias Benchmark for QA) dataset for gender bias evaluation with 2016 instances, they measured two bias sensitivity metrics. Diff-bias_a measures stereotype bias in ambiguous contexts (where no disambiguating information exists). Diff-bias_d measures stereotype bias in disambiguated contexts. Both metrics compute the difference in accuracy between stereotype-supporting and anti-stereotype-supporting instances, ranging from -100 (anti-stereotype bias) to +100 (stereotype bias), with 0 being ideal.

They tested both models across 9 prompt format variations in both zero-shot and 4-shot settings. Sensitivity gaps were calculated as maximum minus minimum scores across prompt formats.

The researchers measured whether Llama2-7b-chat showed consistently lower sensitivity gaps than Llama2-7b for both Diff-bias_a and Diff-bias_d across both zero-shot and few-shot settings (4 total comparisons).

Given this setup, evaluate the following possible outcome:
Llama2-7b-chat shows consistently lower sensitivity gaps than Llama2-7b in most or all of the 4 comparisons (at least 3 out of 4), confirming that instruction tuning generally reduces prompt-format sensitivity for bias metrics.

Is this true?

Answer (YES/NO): YES